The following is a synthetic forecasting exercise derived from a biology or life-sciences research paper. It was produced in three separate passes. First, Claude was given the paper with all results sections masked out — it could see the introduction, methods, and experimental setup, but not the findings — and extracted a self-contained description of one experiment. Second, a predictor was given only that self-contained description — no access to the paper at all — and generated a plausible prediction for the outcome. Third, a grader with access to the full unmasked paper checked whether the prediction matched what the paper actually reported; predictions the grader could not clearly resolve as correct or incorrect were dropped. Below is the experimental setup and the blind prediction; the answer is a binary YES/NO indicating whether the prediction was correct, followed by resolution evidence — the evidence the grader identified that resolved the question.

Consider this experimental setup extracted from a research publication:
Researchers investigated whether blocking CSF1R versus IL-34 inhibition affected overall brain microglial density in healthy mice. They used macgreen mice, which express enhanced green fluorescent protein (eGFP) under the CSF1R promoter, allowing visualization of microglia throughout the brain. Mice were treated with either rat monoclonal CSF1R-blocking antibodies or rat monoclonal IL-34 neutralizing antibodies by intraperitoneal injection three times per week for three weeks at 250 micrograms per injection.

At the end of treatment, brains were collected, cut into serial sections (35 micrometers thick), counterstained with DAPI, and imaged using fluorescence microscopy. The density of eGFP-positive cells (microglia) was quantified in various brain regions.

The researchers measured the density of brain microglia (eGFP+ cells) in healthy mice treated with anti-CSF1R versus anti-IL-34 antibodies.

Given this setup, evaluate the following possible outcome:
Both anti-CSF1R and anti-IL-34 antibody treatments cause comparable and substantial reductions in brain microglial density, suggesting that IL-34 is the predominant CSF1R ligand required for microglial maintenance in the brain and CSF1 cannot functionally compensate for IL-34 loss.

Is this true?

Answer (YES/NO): NO